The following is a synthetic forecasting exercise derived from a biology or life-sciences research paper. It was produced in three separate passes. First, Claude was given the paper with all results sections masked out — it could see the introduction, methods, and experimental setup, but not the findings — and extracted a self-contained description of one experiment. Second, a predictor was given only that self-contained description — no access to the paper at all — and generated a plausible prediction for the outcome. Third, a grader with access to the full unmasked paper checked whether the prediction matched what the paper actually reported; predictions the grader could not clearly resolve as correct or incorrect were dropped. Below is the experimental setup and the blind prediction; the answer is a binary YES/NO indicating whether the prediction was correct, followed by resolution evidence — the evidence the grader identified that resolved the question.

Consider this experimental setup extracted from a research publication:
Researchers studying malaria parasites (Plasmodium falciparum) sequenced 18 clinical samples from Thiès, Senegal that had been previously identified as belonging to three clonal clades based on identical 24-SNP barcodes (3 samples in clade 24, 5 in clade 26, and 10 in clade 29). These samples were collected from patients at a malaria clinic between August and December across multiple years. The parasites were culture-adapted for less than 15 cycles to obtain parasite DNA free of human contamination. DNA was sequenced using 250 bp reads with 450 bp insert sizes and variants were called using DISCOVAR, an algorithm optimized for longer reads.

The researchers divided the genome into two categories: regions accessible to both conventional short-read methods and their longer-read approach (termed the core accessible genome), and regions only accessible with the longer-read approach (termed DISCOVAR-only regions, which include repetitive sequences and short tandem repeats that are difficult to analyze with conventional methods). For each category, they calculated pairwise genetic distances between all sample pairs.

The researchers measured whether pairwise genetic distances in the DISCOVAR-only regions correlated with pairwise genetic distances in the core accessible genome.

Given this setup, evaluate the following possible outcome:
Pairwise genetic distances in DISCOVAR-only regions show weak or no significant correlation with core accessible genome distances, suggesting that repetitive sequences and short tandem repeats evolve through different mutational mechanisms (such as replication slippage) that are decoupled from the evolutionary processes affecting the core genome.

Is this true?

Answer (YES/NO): NO